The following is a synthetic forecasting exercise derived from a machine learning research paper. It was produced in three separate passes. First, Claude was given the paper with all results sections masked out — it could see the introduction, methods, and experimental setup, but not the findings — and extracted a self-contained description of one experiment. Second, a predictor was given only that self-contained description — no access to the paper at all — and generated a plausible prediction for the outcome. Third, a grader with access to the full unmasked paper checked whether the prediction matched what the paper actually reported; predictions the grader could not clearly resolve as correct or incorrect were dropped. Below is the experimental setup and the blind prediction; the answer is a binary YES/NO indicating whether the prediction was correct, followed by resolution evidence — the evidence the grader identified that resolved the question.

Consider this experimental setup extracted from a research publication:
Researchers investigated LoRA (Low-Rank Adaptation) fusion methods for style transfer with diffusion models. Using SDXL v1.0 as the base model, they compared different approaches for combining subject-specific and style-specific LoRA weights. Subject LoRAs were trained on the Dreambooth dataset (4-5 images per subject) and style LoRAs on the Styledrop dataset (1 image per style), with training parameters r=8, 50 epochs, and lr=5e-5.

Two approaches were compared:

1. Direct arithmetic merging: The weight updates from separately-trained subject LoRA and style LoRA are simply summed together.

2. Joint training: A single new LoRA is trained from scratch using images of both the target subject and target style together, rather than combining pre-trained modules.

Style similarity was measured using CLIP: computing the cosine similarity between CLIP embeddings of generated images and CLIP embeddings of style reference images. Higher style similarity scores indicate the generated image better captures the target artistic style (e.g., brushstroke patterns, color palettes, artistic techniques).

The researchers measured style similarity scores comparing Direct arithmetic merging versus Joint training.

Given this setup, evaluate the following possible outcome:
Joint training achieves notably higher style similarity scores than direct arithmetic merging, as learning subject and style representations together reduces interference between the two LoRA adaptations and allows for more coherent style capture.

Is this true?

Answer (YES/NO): YES